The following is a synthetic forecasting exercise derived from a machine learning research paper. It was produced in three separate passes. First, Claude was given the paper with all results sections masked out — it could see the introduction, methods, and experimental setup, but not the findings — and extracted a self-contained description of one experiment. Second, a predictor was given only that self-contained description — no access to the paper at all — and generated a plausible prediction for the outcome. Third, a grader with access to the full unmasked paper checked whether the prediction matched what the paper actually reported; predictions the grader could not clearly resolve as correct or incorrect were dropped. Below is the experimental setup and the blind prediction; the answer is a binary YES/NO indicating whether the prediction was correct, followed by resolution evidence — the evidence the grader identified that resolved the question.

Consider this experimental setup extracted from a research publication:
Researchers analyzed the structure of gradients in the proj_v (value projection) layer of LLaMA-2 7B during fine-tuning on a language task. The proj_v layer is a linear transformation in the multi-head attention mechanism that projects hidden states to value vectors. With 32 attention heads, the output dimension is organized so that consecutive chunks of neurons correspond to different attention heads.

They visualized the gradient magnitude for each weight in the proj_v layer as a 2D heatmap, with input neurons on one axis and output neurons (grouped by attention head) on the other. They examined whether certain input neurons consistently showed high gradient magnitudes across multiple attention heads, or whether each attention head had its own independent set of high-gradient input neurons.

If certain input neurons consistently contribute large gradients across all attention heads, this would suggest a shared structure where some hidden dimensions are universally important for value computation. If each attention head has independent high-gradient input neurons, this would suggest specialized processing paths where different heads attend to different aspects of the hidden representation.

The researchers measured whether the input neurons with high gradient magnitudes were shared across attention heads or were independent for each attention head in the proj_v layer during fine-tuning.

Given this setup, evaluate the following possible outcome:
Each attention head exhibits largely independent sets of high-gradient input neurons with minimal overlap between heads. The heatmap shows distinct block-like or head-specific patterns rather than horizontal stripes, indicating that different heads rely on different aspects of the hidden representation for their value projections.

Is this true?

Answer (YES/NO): NO